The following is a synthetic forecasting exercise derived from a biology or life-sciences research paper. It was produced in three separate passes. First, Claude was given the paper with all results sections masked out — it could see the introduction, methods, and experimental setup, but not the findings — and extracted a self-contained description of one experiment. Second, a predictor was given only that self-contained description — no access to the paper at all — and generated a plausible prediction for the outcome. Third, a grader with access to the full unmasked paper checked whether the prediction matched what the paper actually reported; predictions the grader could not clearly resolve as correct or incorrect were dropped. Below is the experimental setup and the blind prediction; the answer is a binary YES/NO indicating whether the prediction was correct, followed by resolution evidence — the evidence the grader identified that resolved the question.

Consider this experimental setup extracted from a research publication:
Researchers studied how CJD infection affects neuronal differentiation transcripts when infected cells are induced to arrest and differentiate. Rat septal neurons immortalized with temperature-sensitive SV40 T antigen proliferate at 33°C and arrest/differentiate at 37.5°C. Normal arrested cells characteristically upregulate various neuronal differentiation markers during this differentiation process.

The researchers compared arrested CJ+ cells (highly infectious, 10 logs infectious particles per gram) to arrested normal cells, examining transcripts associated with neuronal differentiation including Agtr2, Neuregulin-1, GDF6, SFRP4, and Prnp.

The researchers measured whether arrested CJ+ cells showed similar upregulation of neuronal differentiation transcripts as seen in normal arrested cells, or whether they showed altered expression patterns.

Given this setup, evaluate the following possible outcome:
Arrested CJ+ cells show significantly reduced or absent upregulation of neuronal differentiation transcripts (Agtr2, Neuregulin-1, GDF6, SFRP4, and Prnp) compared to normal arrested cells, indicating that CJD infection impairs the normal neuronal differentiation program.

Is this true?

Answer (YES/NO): YES